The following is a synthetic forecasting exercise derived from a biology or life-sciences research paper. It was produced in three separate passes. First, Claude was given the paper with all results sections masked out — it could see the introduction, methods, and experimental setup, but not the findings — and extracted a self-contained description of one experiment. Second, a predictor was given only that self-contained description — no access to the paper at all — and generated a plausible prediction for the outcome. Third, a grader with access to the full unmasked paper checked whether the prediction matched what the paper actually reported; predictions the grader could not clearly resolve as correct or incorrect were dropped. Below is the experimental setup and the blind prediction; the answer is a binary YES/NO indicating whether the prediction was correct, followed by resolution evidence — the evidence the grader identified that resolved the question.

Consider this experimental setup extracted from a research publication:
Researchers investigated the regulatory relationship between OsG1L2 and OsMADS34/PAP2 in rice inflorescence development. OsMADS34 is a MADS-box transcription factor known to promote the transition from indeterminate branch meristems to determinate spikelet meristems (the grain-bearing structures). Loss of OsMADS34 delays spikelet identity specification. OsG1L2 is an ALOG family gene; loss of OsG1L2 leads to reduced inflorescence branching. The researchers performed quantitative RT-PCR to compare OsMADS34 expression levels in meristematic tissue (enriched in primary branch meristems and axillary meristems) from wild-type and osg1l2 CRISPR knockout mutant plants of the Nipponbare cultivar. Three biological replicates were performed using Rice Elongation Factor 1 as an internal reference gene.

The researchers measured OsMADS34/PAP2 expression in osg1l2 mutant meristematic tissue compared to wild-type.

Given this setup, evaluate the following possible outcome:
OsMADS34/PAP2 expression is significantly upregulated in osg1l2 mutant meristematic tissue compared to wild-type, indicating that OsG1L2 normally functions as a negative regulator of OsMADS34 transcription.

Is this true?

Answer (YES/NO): NO